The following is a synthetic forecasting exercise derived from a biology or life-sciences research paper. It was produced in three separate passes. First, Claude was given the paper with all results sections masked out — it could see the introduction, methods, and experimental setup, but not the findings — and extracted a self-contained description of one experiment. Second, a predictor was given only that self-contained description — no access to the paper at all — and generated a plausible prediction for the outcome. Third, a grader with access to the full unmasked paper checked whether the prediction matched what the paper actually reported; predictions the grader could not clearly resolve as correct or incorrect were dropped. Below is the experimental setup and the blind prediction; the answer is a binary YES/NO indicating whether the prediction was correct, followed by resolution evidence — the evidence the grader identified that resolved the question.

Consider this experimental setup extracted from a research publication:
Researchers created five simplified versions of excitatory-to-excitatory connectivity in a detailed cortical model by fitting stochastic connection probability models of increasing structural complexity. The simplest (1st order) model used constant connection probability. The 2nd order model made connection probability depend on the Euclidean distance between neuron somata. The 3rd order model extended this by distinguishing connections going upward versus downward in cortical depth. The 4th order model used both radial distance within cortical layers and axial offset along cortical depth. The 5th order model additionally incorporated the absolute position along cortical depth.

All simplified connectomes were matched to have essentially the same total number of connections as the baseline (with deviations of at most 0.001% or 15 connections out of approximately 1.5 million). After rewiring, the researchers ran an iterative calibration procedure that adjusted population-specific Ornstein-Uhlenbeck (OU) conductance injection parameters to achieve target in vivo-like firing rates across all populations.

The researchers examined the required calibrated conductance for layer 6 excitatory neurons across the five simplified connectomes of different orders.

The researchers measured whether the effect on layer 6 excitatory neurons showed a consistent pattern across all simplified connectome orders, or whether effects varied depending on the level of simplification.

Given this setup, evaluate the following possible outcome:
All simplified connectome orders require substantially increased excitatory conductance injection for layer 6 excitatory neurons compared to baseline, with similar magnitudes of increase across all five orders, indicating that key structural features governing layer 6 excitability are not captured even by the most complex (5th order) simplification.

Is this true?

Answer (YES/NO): NO